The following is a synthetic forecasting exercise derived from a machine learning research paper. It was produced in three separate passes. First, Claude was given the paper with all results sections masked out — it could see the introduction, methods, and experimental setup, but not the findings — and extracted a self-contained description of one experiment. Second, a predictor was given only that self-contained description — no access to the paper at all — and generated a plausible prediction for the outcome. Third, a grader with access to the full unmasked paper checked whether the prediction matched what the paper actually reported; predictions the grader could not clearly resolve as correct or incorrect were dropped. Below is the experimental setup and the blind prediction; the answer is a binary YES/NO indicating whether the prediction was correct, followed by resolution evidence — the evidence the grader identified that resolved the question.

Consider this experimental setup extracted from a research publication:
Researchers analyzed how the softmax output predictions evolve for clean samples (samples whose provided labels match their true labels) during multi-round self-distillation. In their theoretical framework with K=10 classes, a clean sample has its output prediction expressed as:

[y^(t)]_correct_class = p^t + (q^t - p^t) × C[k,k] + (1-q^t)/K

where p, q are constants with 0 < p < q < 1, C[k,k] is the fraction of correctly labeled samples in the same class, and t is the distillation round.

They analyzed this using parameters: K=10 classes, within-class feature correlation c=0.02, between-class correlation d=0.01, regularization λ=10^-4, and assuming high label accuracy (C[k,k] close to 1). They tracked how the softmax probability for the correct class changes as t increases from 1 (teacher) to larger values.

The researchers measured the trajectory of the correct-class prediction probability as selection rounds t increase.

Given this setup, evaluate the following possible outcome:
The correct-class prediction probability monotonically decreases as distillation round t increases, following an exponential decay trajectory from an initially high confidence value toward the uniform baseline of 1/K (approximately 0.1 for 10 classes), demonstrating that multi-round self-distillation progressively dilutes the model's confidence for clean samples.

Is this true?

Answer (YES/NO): YES